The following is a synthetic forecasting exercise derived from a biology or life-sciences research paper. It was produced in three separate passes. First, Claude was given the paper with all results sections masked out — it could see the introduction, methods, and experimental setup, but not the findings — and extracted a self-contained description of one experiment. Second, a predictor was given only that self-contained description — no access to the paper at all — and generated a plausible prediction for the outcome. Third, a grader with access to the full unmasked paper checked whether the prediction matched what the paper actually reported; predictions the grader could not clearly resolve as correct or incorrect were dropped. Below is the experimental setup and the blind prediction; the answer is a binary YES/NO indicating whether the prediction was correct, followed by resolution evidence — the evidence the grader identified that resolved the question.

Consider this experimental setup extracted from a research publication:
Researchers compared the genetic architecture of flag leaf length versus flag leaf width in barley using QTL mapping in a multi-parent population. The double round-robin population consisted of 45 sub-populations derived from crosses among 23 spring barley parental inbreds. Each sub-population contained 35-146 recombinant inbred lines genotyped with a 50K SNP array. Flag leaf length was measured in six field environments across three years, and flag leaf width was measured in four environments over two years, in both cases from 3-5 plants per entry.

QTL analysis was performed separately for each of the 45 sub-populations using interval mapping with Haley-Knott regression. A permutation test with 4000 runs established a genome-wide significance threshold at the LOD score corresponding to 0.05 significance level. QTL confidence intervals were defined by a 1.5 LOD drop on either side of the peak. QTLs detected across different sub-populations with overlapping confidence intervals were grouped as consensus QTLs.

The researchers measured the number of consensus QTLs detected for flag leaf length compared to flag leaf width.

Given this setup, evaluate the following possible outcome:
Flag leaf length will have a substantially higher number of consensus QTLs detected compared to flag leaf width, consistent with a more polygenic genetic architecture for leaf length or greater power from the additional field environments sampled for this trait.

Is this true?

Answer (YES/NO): YES